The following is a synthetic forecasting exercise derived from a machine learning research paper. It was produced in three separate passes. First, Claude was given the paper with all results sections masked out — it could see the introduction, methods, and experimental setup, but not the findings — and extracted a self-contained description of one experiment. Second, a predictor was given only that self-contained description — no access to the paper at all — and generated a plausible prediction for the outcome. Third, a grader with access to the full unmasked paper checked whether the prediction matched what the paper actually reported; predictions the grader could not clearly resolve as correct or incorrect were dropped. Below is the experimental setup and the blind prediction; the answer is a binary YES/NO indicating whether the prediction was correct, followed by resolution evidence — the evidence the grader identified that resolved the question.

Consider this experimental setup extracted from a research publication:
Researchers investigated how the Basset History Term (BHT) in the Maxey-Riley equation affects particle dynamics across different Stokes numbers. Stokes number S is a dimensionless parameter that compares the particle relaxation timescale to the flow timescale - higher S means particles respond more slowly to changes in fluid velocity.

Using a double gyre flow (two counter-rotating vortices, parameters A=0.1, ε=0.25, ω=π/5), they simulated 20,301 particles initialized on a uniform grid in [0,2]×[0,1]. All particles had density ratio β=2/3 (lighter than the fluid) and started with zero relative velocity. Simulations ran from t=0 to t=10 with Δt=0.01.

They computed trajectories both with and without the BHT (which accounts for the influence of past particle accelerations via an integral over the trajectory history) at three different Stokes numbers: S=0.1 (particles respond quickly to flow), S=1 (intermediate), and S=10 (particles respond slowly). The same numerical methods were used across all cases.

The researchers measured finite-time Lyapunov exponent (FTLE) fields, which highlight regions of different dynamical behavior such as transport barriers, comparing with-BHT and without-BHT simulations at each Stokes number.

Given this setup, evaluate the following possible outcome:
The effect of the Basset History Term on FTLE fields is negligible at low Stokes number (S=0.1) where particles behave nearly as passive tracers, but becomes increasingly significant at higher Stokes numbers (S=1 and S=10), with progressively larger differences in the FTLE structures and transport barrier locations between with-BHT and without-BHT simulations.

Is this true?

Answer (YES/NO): YES